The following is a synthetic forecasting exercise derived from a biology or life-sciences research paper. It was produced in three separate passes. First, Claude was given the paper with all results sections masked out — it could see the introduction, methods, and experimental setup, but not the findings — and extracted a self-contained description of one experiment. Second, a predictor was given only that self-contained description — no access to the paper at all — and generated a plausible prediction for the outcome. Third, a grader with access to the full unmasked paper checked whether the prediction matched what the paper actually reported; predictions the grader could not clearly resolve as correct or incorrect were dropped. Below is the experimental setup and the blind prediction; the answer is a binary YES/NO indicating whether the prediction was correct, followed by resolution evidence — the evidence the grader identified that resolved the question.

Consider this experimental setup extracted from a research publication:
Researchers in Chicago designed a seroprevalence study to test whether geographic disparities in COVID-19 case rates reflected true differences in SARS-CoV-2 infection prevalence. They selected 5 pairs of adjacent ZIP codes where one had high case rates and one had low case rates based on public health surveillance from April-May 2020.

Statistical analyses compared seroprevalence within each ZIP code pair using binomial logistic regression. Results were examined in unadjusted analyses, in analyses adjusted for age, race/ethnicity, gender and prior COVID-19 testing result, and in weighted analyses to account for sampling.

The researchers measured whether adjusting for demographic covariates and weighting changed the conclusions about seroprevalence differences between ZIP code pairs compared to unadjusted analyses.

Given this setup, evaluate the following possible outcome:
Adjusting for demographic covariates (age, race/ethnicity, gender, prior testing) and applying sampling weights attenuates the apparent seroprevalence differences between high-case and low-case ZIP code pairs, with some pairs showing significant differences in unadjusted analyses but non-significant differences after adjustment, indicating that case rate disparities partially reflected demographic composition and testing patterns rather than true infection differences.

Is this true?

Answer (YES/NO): NO